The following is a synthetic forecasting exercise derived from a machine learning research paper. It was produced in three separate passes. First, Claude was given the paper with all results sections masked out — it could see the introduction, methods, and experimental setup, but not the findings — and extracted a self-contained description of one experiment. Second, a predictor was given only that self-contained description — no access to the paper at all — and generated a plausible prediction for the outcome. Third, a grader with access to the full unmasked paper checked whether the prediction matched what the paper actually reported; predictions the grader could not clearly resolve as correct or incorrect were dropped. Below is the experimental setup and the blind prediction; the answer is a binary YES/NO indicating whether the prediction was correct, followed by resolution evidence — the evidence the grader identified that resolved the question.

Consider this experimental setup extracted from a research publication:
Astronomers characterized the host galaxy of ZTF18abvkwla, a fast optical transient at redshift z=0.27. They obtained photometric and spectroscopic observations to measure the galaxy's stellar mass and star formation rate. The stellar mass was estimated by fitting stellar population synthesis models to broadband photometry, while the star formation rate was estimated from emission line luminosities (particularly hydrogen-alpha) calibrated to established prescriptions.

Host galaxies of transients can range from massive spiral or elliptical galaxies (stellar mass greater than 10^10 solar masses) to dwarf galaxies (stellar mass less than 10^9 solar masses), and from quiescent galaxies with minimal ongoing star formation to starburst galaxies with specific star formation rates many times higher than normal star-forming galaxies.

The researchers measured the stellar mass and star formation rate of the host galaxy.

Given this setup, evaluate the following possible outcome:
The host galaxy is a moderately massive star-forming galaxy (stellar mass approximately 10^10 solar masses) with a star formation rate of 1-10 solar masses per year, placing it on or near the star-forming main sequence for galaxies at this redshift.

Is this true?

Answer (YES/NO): NO